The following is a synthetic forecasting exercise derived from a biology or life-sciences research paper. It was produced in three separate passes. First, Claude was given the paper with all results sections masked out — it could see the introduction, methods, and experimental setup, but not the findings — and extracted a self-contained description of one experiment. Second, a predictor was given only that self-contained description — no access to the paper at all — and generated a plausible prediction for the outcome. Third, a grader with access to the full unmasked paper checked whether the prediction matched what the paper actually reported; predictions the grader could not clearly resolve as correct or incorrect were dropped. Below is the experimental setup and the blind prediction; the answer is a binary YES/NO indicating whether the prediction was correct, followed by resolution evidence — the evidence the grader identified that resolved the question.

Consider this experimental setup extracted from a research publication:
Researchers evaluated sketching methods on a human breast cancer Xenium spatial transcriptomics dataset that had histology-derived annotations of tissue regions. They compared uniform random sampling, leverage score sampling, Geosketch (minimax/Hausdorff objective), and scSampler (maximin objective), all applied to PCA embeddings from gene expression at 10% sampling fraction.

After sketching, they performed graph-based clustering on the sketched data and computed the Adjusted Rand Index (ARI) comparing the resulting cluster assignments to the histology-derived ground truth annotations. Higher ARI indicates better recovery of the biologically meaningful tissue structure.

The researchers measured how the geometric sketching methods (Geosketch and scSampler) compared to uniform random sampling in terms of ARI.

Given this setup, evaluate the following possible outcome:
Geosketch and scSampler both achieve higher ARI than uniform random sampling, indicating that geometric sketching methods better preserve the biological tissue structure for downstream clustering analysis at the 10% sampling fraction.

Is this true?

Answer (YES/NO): NO